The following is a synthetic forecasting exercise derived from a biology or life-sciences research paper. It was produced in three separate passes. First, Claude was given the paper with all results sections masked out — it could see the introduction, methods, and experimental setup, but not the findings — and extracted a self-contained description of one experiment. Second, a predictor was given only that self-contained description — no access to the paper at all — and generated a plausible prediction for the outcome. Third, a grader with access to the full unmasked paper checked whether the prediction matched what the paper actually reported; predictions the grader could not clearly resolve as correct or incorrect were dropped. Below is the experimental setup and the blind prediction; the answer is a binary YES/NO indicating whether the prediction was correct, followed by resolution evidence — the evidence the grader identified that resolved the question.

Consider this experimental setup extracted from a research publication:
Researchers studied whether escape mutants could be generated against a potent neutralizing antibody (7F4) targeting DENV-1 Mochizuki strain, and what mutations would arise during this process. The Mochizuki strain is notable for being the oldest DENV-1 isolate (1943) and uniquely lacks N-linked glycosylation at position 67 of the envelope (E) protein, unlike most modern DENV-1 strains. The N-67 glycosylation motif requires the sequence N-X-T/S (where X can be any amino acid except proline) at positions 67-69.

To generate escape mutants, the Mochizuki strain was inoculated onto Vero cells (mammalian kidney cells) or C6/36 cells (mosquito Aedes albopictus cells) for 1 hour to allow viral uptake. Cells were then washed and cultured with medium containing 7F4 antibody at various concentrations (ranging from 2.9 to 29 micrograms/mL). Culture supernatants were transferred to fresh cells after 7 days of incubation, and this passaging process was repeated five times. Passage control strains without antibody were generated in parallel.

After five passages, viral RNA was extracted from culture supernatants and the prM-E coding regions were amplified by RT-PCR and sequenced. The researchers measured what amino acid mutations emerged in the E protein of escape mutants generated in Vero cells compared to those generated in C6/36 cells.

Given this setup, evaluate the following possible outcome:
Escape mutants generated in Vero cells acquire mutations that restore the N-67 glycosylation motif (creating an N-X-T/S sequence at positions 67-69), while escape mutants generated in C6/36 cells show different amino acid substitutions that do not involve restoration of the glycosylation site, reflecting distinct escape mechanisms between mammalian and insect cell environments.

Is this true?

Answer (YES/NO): NO